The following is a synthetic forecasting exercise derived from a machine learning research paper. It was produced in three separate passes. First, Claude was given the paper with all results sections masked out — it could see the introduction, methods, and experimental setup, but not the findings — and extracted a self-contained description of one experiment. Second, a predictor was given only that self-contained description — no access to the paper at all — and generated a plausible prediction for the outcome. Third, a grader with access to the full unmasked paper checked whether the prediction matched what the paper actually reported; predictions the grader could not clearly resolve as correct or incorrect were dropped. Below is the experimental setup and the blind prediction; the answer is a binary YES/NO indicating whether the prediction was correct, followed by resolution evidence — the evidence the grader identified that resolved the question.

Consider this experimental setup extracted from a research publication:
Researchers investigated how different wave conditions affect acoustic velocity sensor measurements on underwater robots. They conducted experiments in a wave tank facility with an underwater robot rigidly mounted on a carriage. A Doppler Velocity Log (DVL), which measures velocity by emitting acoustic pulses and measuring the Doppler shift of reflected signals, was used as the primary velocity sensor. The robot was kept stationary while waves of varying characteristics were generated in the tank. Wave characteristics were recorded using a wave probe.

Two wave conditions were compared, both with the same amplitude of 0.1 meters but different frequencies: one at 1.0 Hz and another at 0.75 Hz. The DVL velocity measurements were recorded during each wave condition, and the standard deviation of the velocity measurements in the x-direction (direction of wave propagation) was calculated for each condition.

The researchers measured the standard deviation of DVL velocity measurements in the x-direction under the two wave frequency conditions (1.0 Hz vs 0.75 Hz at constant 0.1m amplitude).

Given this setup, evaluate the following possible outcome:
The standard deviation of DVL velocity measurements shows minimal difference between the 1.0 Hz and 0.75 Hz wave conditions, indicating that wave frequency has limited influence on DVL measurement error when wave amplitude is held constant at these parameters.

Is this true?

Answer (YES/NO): NO